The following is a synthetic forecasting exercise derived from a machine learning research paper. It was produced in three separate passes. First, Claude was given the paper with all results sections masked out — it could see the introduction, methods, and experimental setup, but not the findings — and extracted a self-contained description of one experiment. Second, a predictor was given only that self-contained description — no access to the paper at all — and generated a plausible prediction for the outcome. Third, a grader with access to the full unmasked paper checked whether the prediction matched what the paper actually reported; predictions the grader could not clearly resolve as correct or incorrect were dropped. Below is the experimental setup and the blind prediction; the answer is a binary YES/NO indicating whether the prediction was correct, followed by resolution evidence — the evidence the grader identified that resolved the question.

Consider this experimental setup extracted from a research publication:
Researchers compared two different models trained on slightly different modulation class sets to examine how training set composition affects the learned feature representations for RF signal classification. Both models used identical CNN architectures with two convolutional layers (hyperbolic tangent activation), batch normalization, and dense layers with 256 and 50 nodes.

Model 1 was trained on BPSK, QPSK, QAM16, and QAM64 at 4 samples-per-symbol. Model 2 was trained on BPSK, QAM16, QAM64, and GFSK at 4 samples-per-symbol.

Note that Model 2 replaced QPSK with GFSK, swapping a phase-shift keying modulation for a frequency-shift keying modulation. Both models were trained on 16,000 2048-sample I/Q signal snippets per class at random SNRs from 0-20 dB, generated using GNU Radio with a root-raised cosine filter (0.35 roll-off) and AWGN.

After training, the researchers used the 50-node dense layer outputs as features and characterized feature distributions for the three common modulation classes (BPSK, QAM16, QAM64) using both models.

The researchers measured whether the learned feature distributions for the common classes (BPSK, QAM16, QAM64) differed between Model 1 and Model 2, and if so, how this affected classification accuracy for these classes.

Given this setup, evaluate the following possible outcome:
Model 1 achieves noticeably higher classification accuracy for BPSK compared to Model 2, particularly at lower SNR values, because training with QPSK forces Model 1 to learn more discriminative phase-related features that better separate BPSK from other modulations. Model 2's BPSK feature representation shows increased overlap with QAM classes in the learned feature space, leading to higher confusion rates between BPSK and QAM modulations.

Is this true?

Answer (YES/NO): NO